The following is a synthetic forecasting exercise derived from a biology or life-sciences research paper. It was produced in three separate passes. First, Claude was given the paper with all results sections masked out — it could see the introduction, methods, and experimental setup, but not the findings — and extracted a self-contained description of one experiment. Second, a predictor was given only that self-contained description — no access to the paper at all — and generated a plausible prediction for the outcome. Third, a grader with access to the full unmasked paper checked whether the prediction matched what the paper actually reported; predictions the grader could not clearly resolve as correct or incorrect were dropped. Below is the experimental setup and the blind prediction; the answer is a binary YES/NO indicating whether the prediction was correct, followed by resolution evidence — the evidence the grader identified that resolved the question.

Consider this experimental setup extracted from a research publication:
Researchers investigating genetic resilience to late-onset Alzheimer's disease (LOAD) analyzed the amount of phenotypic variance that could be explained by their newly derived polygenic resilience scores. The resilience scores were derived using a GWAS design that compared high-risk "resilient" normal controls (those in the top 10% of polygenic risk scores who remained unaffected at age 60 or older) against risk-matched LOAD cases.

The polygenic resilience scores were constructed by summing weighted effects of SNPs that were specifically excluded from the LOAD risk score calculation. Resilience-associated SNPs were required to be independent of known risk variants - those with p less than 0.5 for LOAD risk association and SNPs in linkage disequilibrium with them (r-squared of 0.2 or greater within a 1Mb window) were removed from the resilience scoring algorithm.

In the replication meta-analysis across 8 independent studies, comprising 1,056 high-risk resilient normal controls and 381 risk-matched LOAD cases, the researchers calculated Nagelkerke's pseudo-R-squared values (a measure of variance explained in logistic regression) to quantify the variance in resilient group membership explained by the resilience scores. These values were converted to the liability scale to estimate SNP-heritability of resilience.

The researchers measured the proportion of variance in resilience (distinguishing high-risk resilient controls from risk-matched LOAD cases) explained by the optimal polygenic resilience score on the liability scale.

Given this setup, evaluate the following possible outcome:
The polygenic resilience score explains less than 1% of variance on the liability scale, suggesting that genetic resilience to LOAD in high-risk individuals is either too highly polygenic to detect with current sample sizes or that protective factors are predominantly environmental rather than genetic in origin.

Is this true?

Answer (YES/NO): NO